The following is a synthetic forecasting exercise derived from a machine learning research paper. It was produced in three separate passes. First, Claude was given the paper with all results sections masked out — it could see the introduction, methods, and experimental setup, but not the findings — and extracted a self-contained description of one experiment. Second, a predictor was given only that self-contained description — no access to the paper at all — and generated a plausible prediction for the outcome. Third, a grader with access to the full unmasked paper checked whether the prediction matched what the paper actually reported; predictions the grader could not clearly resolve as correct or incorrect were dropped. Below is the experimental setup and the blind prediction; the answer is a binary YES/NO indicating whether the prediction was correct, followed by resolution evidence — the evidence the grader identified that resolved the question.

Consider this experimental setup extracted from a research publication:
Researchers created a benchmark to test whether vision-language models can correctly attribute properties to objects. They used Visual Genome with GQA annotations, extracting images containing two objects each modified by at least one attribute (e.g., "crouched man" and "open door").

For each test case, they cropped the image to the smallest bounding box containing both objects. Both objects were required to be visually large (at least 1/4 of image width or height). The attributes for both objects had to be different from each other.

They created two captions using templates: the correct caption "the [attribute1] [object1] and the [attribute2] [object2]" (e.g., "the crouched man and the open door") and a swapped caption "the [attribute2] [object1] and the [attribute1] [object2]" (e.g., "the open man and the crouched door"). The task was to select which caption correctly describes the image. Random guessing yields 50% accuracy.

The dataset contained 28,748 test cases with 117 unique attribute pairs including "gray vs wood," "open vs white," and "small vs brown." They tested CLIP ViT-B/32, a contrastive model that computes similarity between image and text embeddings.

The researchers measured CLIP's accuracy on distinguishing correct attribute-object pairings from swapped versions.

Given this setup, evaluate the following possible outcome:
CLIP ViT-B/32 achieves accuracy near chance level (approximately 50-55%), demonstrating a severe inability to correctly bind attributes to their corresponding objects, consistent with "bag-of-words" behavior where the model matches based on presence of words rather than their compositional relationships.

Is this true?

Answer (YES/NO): NO